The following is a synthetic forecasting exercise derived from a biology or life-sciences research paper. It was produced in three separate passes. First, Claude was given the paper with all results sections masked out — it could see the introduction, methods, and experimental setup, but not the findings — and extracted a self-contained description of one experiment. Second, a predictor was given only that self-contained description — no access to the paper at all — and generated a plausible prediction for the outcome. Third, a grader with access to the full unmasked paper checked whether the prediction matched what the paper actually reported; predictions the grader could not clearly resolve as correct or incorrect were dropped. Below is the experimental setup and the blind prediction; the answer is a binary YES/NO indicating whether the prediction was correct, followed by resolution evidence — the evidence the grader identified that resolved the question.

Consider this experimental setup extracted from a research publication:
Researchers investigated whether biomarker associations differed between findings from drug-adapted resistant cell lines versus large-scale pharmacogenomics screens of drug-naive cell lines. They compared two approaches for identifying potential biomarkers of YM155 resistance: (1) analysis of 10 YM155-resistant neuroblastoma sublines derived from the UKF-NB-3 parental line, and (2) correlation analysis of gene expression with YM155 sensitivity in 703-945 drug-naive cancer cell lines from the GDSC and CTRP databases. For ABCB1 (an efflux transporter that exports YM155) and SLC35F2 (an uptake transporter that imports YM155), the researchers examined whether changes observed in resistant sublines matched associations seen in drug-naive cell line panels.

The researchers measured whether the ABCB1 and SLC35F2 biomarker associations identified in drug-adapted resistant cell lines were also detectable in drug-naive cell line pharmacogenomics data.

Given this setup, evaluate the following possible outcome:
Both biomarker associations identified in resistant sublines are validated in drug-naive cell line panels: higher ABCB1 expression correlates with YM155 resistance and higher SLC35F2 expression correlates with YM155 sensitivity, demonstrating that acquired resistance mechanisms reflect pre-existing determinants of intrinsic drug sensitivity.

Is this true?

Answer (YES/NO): NO